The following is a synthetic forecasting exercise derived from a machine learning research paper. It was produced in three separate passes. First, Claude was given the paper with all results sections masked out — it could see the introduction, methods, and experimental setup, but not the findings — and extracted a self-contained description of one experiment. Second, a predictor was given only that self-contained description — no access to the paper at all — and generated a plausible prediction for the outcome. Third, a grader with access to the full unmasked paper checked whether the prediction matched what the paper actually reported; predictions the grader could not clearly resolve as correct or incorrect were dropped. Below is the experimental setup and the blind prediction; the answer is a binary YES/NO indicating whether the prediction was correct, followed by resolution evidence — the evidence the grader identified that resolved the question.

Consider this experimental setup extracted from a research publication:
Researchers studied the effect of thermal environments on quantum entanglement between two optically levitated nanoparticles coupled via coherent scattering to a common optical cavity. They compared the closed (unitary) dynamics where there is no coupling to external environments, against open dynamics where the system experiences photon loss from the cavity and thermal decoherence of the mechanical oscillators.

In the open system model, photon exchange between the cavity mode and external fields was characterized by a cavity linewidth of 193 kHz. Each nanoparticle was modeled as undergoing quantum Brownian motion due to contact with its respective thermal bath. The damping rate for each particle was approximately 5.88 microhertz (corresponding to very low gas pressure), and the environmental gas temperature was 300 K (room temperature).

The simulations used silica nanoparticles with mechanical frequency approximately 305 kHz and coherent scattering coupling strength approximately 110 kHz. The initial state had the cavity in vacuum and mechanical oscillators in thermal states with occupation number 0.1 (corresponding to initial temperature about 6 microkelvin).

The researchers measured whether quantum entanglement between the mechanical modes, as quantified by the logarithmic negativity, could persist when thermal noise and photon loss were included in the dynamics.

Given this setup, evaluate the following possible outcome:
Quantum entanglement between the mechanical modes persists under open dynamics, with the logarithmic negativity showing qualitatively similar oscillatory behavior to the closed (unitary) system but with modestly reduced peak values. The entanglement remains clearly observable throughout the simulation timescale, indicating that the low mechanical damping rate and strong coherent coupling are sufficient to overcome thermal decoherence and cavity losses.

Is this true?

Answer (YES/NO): NO